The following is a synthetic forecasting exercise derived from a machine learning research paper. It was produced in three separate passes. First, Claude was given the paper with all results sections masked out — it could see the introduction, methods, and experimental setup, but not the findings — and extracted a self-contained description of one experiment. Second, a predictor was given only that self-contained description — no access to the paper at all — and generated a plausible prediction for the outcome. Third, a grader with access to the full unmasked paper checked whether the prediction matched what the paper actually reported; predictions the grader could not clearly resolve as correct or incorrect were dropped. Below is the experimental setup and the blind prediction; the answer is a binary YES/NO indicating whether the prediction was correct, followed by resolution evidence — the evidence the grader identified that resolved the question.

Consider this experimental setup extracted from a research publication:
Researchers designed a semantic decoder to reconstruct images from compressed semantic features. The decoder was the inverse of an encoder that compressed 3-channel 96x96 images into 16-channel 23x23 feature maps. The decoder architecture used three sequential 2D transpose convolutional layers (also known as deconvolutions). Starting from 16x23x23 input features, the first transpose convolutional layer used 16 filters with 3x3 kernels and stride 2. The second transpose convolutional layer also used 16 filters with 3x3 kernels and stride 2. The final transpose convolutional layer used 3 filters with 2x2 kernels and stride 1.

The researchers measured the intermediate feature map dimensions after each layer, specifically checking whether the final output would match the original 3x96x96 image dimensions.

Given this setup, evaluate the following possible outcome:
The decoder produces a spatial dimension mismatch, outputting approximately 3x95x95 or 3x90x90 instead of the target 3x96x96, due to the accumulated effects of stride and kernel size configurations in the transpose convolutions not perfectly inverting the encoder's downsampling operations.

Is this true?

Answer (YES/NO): NO